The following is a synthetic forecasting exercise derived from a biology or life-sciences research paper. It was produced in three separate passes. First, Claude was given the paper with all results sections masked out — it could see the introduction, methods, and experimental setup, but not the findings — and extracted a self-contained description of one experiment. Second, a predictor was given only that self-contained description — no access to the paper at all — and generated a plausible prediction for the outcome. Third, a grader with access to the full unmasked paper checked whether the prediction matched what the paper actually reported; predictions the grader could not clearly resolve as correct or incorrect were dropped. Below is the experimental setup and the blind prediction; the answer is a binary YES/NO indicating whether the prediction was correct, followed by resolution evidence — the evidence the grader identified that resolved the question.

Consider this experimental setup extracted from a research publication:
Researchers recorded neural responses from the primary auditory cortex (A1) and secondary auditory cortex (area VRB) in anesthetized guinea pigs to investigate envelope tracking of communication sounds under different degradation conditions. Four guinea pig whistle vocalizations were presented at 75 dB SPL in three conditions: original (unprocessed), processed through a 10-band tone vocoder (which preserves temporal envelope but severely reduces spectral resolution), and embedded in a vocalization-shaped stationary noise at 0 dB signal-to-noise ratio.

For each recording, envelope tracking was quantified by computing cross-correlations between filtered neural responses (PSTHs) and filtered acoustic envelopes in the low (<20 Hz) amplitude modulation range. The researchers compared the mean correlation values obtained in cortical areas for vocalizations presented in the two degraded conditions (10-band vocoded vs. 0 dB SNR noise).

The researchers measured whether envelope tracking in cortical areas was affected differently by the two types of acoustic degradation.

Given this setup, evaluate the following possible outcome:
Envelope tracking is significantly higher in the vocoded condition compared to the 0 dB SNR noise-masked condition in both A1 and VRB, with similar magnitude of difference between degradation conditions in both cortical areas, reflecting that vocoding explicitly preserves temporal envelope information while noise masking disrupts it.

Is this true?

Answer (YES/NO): NO